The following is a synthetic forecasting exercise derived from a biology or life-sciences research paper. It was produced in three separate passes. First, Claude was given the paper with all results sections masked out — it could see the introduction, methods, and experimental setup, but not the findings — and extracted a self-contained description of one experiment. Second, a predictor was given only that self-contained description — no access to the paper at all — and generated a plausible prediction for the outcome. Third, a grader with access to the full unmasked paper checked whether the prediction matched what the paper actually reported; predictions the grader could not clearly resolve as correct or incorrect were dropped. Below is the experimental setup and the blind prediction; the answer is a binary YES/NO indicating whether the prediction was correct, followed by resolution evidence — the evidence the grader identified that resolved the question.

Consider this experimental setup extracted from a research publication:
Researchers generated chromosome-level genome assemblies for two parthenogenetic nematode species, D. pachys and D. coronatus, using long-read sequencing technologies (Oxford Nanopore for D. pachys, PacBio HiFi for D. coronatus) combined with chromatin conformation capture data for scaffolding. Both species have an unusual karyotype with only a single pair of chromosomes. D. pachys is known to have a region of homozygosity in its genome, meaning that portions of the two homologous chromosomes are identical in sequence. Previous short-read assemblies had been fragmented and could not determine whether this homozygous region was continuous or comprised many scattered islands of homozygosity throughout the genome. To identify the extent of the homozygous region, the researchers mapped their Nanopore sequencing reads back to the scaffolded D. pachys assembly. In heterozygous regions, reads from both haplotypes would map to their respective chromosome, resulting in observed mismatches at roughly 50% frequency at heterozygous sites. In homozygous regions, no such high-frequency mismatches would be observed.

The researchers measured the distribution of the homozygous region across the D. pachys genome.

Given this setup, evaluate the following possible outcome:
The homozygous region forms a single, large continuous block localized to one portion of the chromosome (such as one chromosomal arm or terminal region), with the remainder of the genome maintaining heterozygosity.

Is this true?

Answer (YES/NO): YES